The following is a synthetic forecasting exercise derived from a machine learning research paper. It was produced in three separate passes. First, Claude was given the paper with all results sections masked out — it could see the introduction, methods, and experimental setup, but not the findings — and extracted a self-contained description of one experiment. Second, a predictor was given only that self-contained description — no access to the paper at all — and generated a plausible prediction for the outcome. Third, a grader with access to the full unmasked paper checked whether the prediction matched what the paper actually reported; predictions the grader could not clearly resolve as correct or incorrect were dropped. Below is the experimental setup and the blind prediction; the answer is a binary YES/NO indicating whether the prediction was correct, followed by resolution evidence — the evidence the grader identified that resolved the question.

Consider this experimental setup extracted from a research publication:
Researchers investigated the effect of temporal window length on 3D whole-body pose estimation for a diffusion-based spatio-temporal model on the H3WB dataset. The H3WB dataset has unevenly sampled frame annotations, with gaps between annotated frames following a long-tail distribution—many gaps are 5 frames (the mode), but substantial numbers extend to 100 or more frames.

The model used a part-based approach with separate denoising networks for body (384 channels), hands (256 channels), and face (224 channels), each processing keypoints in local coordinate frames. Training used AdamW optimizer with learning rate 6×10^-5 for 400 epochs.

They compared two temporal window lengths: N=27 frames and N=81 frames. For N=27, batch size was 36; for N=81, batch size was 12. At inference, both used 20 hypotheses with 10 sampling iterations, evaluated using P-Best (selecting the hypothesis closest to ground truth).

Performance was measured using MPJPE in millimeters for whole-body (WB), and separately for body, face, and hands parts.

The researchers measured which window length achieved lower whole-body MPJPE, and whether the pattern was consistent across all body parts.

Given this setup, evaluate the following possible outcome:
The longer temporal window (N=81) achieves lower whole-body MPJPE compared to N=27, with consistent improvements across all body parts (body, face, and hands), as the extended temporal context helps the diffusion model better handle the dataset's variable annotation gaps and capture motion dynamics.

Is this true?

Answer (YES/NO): NO